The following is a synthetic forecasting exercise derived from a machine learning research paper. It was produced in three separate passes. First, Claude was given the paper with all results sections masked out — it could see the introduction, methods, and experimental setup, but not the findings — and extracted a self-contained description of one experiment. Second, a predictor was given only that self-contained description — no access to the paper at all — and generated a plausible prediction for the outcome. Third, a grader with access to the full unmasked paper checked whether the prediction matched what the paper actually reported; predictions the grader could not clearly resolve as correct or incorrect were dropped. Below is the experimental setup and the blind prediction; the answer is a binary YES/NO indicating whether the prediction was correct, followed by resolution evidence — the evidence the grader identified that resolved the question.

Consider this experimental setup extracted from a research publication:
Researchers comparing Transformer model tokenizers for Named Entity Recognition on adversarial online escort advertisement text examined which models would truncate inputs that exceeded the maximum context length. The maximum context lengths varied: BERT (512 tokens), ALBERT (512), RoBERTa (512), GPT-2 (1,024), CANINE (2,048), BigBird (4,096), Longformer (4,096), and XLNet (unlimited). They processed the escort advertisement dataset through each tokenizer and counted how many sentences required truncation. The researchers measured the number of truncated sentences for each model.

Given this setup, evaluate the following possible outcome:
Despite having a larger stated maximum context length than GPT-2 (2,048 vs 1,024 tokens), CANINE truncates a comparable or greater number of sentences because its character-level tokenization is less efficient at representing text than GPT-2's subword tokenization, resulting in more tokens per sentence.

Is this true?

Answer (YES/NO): YES